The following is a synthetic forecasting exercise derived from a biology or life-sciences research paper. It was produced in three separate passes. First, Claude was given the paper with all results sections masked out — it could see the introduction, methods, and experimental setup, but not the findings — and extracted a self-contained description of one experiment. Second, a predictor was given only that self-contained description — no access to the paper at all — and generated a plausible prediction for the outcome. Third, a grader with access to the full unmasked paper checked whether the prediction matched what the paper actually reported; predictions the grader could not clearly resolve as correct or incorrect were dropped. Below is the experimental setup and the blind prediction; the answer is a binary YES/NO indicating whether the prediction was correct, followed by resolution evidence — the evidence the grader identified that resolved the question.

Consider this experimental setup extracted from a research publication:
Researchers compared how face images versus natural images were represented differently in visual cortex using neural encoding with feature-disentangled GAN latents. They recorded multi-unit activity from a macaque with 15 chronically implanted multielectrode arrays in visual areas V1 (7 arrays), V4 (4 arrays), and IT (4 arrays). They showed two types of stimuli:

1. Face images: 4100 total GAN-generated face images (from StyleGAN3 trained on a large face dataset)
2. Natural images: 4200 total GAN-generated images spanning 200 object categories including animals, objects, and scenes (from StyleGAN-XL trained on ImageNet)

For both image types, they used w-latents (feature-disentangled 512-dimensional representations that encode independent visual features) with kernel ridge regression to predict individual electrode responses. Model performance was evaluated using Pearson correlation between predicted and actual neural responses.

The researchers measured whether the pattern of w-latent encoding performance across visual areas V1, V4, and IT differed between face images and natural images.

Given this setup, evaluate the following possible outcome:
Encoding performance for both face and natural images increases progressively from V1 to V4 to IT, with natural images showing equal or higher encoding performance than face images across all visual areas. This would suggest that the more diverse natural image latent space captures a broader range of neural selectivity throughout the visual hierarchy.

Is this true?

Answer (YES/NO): NO